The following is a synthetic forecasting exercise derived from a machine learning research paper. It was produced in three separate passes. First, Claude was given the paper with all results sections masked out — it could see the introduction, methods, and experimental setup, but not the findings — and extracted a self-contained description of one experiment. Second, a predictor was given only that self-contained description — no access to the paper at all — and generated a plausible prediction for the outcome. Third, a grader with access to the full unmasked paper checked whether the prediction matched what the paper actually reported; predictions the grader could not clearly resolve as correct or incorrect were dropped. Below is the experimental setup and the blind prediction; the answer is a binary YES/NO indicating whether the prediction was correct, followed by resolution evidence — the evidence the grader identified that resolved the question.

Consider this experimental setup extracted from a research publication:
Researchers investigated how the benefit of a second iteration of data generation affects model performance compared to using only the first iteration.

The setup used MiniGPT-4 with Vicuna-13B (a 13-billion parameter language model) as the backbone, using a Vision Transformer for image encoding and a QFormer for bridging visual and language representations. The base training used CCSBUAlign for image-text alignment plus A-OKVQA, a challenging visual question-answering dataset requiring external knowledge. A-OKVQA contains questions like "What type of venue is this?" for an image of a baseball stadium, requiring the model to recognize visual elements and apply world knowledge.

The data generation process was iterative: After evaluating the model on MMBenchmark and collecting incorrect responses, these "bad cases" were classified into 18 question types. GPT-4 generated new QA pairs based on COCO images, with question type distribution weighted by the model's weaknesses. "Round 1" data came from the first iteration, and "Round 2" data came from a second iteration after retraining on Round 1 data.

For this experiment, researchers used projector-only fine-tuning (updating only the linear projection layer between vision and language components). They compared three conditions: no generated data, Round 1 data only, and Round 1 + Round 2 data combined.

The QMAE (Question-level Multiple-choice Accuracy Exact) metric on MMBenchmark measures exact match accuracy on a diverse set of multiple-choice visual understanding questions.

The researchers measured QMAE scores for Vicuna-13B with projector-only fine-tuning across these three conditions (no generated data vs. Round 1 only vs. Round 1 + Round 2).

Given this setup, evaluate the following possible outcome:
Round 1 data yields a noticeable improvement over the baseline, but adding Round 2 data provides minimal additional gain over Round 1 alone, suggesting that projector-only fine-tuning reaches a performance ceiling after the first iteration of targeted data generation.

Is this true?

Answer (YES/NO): NO